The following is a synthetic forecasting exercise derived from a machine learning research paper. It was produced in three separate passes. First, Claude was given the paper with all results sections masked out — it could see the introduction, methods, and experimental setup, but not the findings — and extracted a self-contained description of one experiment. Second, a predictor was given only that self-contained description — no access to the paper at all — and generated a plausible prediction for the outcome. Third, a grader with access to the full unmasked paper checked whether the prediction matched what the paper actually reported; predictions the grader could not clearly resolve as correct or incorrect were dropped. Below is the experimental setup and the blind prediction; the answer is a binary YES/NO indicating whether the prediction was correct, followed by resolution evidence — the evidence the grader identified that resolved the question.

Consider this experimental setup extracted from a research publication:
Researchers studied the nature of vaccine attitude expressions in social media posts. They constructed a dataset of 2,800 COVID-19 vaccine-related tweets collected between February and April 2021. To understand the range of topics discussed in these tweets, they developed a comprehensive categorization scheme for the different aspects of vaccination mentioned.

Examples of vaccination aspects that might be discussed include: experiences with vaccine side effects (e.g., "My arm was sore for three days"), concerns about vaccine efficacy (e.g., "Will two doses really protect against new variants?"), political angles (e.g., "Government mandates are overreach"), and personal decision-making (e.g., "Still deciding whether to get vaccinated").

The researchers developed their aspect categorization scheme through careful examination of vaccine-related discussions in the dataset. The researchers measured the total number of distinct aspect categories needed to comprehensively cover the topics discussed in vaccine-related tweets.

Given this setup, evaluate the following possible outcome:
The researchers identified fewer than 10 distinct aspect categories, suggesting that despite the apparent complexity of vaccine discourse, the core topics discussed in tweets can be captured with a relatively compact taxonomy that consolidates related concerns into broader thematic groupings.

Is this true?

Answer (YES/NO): NO